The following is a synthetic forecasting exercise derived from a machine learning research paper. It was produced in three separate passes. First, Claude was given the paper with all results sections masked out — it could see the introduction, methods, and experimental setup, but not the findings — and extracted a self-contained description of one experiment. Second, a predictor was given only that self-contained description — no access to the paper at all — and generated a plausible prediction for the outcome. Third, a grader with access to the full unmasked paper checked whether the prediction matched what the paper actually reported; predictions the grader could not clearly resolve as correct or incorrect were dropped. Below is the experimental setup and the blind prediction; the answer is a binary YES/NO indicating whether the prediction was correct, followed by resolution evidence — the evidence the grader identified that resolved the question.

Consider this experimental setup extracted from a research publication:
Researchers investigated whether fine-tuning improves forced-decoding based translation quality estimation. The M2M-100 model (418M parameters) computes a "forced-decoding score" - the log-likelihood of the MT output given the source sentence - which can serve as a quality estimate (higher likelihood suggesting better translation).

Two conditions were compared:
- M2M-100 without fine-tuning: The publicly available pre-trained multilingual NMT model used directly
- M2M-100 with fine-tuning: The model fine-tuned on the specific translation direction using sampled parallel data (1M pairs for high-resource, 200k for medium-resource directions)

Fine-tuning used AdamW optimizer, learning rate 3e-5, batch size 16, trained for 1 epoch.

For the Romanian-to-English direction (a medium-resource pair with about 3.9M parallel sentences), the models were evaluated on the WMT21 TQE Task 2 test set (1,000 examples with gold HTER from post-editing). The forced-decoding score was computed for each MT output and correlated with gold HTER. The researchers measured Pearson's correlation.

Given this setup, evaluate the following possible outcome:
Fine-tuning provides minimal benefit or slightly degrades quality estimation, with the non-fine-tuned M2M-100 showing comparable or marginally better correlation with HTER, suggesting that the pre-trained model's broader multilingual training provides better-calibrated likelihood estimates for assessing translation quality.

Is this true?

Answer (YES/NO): NO